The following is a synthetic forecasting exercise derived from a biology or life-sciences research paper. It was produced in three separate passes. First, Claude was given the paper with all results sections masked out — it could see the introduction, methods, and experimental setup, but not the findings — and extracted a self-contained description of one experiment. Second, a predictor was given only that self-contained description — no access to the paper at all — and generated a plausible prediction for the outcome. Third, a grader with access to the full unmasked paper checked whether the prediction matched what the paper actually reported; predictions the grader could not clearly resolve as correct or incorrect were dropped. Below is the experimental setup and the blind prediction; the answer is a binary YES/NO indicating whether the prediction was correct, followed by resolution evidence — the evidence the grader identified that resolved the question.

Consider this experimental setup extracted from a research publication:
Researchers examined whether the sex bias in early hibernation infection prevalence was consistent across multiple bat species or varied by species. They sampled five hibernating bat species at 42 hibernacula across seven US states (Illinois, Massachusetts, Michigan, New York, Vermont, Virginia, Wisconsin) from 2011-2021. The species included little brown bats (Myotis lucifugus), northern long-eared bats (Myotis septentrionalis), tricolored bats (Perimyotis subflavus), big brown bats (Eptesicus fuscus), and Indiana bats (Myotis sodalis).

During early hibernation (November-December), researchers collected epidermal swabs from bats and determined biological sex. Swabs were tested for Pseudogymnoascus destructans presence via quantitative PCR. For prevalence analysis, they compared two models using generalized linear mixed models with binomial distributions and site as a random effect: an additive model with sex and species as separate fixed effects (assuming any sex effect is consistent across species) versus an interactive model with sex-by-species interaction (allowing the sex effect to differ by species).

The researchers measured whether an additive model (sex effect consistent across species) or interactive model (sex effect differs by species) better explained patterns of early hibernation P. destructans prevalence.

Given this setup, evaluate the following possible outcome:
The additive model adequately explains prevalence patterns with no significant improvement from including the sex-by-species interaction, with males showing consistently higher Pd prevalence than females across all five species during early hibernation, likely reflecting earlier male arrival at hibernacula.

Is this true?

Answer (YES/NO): NO